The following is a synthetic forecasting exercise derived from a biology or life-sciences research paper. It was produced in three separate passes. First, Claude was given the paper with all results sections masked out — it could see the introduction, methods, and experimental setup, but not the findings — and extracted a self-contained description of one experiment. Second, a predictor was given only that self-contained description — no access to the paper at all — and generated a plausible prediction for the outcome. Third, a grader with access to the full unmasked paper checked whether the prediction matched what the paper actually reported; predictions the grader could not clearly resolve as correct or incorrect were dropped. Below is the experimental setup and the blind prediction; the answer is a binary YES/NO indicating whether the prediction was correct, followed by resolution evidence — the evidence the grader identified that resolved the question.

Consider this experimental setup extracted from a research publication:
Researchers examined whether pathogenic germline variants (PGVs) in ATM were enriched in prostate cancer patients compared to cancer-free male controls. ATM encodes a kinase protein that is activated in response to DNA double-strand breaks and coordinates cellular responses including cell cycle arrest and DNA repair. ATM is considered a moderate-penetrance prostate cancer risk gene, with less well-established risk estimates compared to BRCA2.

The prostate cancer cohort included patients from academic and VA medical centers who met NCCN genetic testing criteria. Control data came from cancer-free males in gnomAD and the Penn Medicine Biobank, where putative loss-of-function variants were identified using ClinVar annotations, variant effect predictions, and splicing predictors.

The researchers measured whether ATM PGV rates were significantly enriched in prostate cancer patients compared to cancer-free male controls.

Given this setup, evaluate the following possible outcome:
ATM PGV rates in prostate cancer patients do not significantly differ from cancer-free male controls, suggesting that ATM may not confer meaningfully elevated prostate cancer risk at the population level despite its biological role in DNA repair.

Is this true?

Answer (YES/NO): NO